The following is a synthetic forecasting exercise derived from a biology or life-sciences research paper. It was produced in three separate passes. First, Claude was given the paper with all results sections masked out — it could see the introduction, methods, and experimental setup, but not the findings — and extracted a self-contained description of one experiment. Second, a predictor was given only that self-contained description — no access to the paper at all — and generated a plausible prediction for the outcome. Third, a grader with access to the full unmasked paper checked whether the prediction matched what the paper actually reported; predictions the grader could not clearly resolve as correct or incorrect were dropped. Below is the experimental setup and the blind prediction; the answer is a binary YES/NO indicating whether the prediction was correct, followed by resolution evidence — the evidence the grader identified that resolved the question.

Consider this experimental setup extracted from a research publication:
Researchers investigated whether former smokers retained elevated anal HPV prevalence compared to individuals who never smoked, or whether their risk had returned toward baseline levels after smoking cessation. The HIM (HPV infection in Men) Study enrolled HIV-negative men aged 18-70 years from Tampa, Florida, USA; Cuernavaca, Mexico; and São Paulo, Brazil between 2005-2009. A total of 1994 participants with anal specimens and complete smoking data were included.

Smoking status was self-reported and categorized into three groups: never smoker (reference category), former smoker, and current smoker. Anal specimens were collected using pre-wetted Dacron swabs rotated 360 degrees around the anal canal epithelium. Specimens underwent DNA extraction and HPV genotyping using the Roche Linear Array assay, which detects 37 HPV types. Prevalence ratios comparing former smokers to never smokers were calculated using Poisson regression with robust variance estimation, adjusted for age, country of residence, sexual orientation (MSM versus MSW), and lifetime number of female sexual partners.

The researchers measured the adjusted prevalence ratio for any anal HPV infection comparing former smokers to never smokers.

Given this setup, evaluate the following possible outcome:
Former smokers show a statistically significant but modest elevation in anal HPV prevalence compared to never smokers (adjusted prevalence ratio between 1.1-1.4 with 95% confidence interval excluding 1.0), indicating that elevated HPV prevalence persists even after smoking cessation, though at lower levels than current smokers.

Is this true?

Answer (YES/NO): NO